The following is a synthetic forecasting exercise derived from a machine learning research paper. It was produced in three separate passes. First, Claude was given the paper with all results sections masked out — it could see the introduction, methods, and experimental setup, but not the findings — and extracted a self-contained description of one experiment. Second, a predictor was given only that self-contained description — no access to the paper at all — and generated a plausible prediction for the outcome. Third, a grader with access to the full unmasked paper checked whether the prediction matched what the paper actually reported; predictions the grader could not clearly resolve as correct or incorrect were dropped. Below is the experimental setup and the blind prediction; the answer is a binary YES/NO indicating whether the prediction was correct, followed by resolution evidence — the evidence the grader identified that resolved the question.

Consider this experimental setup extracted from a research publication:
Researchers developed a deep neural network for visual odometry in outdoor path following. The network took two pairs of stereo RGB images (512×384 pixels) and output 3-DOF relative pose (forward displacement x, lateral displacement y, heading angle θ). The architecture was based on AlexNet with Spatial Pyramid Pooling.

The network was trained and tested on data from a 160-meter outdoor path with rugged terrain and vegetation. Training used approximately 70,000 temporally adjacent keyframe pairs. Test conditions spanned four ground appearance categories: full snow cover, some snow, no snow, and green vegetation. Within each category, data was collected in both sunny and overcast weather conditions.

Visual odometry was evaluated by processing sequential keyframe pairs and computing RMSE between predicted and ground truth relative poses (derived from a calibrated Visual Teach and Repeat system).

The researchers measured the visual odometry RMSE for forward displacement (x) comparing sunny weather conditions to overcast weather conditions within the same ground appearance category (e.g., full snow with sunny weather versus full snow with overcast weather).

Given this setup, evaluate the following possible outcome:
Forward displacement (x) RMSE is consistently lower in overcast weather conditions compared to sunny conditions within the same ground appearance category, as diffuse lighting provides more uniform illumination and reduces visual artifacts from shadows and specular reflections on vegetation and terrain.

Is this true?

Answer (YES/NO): NO